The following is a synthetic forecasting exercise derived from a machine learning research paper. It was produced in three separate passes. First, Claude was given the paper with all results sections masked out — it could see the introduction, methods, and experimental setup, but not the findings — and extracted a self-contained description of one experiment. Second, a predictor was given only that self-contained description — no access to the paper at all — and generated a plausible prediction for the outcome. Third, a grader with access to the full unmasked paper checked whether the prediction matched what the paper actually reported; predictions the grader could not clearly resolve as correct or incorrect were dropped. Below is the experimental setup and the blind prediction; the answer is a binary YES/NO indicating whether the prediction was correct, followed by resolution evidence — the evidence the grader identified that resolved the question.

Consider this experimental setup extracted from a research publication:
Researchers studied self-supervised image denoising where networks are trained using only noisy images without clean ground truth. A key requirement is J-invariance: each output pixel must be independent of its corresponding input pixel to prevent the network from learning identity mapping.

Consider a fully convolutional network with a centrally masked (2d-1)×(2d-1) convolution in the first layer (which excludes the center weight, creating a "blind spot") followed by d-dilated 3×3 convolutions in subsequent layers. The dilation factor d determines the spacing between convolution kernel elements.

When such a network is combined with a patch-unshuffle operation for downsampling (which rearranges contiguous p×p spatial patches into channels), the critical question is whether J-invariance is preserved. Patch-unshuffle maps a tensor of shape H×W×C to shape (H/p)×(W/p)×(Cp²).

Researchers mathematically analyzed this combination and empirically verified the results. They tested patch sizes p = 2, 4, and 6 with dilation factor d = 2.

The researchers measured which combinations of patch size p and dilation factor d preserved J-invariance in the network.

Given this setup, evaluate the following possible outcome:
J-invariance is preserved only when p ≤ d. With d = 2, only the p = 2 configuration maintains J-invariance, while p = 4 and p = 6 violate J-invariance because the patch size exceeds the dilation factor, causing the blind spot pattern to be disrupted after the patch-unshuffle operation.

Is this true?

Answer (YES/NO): NO